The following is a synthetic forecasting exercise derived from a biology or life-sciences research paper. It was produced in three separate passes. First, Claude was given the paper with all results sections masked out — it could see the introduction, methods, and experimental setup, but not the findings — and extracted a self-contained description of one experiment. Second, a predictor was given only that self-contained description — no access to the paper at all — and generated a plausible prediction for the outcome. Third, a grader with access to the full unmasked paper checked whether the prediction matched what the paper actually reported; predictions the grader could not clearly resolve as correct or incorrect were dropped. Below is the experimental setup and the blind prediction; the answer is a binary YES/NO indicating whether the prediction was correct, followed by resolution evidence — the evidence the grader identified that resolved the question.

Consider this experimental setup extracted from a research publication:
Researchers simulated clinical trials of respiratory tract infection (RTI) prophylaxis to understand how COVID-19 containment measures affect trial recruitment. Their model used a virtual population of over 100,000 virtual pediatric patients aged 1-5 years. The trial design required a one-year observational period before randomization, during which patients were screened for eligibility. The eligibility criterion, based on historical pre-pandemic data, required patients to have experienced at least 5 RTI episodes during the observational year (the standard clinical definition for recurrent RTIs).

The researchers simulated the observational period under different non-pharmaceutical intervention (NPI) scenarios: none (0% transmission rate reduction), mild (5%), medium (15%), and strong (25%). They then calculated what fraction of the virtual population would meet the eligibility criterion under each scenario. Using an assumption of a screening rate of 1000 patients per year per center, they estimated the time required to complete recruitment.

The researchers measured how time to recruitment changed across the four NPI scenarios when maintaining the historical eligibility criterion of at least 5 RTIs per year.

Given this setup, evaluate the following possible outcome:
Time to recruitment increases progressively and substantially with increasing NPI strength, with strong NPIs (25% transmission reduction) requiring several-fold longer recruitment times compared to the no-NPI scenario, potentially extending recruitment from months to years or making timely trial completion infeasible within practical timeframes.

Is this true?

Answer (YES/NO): YES